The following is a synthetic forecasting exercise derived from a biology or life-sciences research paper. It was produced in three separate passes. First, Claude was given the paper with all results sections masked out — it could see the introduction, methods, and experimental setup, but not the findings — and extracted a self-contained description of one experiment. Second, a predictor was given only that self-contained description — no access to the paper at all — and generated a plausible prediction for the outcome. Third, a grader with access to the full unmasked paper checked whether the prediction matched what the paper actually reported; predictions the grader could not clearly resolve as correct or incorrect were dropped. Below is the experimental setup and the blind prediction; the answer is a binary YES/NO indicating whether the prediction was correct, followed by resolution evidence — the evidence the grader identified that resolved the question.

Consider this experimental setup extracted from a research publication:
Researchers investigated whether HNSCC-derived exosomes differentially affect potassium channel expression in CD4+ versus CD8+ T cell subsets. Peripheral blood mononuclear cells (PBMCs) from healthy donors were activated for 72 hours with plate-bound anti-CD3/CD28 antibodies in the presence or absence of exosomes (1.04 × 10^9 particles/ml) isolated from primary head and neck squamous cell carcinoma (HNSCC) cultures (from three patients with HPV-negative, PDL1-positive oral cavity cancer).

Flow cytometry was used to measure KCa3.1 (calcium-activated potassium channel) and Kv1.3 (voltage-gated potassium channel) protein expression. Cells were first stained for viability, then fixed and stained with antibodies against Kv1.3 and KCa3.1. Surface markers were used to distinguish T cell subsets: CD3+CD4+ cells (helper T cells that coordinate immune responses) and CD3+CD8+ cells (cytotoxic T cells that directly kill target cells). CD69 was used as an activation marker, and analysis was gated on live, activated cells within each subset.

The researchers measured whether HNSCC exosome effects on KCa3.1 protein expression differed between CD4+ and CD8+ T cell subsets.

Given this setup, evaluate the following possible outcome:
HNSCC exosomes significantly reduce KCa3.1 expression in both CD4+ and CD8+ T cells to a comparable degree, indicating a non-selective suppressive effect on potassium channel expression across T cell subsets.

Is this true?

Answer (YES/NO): NO